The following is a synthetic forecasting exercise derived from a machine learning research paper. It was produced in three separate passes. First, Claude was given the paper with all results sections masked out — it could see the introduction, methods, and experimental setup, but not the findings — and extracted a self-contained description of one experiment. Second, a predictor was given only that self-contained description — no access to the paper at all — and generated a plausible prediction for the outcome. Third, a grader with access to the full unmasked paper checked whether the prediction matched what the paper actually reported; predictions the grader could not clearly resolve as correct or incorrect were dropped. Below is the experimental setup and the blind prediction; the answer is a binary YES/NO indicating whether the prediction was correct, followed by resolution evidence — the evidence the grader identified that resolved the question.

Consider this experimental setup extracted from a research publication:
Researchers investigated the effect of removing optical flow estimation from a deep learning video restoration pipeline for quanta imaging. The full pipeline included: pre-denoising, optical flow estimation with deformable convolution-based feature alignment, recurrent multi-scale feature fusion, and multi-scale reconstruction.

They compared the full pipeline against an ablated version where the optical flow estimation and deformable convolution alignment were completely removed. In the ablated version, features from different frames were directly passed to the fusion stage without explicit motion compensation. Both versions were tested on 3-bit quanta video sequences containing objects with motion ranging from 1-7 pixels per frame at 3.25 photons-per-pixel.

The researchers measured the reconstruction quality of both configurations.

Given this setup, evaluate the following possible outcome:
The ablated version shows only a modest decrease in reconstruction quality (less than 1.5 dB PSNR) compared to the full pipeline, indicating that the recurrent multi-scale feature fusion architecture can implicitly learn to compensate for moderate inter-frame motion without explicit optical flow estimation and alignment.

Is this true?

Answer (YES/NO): NO